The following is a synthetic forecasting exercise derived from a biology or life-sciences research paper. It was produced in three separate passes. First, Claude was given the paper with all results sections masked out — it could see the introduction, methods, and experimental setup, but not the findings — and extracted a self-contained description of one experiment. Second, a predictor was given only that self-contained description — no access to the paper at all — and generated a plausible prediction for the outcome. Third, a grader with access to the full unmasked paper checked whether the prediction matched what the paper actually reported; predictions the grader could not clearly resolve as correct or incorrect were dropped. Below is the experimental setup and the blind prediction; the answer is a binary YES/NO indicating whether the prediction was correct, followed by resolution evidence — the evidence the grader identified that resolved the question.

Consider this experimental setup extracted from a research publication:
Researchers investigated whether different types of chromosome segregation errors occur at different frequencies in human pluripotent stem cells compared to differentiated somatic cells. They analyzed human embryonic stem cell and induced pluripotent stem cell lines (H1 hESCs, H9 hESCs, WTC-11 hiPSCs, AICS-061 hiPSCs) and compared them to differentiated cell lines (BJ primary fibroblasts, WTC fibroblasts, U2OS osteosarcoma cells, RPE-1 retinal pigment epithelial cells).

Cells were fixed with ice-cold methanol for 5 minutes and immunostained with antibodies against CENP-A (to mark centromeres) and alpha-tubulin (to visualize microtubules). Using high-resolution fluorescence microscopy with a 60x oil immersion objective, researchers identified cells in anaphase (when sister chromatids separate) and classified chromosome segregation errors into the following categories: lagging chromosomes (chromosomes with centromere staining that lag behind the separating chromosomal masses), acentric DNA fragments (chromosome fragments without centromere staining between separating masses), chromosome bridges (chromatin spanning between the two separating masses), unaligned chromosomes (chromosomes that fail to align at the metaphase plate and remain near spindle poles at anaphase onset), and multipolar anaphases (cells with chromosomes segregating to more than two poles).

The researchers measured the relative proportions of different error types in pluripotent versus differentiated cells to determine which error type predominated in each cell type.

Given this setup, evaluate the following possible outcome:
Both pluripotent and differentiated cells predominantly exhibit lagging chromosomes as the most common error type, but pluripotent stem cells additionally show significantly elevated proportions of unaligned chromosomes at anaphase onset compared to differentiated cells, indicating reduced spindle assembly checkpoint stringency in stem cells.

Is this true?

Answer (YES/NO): NO